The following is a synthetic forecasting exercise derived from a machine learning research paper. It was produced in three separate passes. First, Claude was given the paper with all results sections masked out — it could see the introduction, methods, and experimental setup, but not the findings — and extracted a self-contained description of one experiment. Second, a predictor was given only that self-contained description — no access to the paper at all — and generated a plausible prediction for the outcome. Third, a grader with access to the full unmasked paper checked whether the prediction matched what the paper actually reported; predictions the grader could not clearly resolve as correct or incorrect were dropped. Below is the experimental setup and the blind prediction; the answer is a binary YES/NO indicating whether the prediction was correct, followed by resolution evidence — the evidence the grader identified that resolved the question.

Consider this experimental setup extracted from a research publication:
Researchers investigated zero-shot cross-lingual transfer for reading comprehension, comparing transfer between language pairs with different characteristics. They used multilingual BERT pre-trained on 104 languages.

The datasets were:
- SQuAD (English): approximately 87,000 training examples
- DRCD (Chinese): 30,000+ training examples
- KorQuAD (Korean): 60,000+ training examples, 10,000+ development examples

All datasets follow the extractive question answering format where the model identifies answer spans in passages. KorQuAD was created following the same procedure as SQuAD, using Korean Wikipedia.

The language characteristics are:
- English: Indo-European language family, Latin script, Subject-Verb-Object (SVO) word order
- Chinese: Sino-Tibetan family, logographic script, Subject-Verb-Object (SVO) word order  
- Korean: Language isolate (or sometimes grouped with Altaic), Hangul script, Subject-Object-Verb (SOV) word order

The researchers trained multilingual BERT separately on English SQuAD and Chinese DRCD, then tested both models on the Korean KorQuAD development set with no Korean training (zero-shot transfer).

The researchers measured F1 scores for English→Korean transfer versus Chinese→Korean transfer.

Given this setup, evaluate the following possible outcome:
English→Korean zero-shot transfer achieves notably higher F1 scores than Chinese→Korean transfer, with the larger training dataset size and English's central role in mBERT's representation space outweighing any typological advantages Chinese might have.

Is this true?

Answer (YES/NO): NO